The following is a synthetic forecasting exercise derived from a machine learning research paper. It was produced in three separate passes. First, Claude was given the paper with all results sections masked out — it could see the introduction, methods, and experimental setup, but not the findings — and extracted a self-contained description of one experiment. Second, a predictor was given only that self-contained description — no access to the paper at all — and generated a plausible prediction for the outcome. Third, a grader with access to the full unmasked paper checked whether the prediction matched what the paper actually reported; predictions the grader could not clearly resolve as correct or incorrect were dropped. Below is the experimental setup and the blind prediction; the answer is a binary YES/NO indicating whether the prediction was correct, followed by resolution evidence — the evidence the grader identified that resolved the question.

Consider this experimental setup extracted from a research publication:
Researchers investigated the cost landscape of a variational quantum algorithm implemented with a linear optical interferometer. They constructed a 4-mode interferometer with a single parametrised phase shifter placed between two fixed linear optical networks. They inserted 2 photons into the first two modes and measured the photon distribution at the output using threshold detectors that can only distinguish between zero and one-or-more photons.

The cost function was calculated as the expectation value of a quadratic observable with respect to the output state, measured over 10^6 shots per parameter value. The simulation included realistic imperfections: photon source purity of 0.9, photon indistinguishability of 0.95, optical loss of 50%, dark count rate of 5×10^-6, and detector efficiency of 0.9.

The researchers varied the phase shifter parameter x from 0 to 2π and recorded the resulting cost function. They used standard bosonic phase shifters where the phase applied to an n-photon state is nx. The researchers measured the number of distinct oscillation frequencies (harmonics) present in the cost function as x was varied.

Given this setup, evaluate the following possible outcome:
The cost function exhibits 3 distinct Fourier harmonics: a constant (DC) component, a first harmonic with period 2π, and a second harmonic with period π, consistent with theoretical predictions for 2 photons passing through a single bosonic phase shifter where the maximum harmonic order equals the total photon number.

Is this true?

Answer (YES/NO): NO